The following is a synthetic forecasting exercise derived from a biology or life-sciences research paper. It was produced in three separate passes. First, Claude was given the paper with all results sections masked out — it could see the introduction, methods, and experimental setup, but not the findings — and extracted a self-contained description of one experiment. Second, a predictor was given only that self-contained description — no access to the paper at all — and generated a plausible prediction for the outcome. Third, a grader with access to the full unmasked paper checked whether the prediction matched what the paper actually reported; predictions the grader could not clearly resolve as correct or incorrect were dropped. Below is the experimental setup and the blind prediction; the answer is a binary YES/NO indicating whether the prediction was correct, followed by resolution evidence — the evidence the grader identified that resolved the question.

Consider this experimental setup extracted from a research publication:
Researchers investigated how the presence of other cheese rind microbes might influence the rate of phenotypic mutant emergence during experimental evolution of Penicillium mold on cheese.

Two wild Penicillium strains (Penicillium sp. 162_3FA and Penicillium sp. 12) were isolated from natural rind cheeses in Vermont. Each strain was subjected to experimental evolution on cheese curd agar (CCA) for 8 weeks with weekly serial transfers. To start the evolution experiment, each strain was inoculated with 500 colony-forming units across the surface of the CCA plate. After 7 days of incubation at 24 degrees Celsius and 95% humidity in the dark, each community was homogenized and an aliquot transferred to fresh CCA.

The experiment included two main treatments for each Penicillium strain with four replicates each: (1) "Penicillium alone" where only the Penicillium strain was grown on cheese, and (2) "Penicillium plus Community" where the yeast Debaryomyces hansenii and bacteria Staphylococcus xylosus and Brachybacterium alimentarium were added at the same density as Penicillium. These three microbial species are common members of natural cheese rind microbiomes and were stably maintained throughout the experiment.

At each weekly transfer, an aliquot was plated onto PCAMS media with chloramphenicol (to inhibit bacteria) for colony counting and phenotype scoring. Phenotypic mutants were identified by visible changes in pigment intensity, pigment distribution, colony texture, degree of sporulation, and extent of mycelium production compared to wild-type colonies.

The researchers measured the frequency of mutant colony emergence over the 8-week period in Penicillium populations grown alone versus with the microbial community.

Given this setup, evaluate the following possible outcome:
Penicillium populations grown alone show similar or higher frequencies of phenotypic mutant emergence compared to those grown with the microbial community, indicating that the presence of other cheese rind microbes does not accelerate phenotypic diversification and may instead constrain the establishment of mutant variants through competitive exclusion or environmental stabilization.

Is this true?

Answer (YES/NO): YES